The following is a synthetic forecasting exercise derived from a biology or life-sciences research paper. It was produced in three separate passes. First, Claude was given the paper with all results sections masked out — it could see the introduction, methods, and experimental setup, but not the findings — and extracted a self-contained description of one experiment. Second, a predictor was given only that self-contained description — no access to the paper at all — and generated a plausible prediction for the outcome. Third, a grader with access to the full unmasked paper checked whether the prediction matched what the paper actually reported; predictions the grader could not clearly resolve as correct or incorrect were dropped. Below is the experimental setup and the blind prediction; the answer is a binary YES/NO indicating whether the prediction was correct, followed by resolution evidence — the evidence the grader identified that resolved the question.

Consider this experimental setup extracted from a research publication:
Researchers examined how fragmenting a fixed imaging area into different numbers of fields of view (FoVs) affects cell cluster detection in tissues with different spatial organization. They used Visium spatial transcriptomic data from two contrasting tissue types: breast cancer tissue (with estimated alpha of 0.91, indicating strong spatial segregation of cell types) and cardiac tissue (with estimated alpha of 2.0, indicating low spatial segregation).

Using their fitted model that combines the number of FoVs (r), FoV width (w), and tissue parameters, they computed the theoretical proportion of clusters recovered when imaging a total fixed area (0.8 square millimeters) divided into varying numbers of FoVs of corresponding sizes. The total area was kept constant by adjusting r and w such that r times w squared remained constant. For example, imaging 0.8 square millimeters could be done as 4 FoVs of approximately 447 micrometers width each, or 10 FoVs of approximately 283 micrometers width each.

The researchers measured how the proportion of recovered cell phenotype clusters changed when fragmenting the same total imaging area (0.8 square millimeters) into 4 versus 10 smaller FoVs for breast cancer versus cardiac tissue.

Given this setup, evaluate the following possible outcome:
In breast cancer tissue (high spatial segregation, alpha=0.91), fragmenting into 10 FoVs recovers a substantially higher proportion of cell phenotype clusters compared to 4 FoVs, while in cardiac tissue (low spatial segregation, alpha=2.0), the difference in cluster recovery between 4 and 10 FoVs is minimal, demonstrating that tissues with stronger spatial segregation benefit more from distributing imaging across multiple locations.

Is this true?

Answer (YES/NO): YES